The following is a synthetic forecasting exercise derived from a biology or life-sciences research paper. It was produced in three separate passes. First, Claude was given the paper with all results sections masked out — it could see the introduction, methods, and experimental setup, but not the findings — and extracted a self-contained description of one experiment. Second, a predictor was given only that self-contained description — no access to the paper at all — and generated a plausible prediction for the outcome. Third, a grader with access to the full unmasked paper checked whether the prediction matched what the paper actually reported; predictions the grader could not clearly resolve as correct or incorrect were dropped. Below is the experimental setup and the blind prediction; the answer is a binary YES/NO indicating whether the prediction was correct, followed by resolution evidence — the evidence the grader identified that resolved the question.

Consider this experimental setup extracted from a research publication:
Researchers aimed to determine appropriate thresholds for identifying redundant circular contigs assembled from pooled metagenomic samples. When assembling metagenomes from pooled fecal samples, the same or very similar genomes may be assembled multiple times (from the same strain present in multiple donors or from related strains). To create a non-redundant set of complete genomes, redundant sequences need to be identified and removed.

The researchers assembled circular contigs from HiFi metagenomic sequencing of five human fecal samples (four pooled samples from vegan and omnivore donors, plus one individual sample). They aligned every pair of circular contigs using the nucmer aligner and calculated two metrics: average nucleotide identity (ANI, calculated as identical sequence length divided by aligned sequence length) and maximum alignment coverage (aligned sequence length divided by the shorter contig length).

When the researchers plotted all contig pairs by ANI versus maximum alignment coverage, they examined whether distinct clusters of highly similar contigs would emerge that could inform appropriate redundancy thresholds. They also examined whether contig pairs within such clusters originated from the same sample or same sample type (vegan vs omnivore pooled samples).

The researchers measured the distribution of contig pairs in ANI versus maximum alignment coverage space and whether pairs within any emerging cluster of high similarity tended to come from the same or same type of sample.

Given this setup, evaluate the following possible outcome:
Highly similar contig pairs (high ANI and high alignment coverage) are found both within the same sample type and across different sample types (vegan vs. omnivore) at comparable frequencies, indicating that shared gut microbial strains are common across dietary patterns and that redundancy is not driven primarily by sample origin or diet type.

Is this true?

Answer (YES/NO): NO